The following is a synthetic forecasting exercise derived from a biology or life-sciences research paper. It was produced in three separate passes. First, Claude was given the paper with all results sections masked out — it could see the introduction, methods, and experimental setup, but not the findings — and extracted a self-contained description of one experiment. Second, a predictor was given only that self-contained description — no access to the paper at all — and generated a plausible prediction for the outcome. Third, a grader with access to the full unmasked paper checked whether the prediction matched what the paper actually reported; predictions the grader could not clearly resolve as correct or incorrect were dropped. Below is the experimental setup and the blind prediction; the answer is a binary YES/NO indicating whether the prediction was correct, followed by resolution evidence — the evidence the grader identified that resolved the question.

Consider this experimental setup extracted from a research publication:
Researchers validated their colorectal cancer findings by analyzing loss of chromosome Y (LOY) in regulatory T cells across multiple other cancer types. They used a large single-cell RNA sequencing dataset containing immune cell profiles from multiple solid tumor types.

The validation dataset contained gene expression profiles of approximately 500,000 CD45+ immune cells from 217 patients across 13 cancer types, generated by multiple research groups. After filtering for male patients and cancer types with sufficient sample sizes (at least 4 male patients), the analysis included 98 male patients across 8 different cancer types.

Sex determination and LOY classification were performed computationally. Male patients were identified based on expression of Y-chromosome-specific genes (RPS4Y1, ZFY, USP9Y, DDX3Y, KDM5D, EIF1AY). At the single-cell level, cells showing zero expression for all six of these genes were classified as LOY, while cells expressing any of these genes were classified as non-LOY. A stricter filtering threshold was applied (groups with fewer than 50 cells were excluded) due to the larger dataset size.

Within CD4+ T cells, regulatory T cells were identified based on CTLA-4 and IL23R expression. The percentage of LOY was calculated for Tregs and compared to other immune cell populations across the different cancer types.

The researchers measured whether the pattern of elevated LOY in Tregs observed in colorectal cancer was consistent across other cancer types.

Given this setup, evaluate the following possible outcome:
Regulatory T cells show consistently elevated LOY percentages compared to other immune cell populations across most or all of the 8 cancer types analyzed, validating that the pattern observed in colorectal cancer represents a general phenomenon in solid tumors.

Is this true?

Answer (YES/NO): NO